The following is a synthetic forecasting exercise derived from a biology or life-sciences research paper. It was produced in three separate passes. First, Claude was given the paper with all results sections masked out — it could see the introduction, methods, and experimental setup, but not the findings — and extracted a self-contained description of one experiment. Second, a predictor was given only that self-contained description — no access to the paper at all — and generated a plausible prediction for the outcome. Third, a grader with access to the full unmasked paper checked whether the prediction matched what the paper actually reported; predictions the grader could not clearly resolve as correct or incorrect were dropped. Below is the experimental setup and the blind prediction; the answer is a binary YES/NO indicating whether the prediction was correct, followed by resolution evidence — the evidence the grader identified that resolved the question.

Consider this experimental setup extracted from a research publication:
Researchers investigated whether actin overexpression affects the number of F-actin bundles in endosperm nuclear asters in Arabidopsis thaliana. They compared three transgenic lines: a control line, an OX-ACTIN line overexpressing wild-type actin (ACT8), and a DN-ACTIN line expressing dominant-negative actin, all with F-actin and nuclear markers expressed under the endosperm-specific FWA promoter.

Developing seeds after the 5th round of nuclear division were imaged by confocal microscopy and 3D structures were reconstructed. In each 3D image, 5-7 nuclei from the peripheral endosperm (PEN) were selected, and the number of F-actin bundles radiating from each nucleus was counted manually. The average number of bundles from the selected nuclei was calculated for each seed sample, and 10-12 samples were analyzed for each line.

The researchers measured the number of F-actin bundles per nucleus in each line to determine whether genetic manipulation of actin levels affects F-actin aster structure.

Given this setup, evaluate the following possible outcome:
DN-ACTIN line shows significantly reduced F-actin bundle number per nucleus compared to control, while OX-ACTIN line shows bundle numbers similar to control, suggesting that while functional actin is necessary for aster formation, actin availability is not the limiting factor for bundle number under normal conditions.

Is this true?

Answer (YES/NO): NO